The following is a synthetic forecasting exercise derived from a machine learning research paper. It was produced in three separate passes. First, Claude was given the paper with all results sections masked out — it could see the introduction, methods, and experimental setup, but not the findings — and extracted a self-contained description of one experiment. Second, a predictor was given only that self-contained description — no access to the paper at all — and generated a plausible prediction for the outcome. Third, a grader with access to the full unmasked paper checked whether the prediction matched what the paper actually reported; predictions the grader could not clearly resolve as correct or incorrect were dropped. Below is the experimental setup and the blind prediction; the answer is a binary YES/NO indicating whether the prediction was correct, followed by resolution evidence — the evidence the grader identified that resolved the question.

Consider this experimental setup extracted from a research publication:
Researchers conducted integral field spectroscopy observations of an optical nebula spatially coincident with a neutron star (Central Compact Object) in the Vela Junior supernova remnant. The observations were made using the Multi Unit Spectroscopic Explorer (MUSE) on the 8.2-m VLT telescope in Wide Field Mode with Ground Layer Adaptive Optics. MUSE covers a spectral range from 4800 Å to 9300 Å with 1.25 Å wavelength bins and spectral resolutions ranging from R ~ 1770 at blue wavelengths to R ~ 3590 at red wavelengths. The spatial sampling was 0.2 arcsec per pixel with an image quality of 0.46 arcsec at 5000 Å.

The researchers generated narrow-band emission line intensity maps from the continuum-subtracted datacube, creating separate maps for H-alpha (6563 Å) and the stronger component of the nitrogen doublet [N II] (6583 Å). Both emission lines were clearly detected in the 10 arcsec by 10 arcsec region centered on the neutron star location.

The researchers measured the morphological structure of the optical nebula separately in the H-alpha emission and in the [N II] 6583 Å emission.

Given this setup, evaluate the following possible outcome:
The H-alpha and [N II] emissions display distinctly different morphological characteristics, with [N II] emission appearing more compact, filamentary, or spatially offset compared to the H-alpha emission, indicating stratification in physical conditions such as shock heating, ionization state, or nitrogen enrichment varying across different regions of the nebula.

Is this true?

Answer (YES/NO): YES